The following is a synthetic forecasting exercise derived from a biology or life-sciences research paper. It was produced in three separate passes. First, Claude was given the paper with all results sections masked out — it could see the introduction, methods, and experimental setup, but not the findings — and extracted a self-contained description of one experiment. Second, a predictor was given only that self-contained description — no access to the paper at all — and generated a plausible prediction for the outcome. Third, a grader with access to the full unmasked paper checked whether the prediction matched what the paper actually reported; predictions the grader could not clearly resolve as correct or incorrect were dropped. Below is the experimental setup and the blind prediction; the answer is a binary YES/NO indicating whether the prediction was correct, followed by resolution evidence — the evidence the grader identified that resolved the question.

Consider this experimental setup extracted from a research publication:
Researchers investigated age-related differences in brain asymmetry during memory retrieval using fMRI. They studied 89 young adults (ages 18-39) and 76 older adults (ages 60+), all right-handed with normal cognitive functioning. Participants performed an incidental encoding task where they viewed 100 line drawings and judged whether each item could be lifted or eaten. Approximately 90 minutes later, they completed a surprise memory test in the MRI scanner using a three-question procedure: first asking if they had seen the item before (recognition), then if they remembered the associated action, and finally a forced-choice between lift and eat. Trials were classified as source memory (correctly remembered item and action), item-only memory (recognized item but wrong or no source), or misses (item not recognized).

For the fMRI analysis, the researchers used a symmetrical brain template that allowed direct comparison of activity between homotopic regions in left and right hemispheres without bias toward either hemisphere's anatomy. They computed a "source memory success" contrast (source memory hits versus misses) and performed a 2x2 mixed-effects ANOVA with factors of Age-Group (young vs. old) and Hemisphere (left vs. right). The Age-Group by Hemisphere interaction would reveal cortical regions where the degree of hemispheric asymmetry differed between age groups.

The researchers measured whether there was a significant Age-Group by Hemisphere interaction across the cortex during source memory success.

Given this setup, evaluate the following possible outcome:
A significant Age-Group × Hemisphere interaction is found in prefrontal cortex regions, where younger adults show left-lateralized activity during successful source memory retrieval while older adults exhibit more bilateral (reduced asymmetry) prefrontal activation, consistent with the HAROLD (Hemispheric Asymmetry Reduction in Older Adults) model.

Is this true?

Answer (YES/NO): NO